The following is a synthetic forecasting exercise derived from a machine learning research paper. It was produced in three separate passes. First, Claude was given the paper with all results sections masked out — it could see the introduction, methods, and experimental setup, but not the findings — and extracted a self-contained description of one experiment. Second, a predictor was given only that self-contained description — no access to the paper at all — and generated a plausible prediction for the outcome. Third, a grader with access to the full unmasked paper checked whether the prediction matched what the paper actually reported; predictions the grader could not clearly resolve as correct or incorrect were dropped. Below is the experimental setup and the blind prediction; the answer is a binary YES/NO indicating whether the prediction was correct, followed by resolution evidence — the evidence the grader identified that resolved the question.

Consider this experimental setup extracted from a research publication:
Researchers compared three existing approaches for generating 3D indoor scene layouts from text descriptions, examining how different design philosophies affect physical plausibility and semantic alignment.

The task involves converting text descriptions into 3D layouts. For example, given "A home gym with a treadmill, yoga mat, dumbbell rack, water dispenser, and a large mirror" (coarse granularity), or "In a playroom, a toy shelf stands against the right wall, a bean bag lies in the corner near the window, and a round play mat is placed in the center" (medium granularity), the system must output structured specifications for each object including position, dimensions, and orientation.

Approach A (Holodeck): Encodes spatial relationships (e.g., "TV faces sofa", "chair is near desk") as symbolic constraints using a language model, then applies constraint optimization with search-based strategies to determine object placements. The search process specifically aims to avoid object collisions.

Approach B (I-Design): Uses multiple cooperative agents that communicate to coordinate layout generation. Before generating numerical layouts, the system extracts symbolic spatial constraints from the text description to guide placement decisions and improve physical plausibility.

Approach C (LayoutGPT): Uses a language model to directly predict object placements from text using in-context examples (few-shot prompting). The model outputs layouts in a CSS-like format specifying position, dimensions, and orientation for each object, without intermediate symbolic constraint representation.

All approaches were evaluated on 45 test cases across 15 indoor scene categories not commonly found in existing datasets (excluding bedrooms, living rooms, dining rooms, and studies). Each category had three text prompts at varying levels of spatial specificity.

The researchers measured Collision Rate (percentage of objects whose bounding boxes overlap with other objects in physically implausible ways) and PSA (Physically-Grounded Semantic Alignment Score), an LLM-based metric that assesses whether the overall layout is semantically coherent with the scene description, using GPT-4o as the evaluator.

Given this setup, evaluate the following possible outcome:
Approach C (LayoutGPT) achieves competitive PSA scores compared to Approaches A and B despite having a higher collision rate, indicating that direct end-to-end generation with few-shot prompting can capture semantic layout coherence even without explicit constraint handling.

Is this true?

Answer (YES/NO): NO